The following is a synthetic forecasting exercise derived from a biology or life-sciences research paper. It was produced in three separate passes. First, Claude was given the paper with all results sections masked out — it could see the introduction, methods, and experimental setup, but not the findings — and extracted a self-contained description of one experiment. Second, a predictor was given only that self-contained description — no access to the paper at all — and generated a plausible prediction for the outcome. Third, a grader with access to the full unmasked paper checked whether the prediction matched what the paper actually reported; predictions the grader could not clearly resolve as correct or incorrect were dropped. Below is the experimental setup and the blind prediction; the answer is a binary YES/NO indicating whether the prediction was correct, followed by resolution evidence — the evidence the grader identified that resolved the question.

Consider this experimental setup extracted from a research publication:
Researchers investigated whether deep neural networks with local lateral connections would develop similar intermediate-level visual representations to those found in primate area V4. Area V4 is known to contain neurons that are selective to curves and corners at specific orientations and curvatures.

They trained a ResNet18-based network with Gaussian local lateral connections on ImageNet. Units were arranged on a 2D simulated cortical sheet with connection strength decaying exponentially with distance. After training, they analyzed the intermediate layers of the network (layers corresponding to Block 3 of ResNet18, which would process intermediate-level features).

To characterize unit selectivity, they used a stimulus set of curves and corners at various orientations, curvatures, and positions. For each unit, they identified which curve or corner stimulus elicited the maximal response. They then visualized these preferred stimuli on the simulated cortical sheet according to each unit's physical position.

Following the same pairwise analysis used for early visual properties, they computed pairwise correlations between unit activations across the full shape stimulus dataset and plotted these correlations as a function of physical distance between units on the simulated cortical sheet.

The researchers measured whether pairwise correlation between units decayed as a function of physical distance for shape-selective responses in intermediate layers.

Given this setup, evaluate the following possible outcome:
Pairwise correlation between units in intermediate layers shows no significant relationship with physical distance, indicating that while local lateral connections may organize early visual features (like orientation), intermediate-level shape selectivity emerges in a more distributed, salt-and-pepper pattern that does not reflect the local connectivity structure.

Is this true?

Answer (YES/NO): NO